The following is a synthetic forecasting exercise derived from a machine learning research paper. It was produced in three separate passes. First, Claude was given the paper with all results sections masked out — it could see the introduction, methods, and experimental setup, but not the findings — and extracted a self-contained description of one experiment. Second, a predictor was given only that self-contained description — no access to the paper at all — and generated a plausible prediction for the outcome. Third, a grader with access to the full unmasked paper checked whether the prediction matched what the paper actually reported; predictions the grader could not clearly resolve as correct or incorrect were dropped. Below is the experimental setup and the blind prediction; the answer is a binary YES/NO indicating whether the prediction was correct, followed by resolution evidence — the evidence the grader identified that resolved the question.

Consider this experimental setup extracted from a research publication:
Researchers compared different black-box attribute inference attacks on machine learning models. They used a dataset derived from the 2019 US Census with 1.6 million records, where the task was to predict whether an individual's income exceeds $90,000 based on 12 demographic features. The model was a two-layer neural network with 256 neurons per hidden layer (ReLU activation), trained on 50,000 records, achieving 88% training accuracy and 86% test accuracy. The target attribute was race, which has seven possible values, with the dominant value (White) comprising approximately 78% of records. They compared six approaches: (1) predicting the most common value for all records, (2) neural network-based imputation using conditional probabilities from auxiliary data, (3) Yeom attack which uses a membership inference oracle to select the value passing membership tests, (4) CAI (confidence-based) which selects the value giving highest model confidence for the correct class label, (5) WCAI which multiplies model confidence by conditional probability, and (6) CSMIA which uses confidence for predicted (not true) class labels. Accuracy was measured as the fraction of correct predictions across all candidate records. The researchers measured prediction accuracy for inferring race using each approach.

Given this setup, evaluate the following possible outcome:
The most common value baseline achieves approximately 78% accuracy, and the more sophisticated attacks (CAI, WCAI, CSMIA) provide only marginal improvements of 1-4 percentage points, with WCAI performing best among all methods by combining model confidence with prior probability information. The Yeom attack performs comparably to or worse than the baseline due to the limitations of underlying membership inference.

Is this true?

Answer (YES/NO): NO